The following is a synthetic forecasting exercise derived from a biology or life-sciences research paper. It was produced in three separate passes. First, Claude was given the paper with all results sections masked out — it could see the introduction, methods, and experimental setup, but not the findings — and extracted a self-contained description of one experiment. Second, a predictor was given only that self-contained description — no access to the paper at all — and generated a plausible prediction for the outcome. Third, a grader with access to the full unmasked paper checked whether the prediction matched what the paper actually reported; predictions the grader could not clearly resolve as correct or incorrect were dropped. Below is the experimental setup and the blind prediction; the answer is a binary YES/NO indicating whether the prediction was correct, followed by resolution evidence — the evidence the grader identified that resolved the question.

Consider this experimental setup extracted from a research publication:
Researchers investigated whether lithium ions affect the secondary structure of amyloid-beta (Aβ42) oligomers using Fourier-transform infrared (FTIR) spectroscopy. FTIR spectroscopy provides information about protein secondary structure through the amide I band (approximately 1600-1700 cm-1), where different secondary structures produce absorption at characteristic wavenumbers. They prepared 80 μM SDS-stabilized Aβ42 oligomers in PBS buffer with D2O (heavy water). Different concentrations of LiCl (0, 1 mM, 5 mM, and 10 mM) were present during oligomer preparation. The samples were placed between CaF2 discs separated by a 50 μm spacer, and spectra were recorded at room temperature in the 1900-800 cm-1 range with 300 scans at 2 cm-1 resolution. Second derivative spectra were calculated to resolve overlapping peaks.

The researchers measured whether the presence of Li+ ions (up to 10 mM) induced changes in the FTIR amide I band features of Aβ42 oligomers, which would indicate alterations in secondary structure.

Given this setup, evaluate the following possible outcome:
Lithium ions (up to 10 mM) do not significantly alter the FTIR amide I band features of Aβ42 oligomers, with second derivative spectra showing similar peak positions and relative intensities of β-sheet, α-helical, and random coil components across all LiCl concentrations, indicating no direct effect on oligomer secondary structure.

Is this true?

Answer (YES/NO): YES